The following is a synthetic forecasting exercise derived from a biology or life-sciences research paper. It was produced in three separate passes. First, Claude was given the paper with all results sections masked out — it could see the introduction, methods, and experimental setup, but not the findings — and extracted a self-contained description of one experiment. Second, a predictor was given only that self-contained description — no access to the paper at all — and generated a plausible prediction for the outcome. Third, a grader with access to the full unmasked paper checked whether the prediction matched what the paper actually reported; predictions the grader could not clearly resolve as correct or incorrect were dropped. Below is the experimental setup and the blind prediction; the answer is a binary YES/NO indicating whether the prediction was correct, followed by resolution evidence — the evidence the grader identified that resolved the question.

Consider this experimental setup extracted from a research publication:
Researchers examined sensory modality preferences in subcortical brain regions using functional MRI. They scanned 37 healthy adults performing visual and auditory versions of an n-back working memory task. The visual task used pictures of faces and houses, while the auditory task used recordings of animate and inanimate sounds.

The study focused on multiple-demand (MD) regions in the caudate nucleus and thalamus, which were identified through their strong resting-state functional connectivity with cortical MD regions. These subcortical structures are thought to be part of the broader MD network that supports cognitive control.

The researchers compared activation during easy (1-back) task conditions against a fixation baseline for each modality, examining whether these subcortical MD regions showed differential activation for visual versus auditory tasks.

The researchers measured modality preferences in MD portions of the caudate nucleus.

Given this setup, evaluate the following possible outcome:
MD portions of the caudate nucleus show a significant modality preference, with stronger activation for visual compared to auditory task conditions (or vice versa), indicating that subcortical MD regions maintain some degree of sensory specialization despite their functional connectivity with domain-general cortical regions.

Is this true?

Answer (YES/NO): NO